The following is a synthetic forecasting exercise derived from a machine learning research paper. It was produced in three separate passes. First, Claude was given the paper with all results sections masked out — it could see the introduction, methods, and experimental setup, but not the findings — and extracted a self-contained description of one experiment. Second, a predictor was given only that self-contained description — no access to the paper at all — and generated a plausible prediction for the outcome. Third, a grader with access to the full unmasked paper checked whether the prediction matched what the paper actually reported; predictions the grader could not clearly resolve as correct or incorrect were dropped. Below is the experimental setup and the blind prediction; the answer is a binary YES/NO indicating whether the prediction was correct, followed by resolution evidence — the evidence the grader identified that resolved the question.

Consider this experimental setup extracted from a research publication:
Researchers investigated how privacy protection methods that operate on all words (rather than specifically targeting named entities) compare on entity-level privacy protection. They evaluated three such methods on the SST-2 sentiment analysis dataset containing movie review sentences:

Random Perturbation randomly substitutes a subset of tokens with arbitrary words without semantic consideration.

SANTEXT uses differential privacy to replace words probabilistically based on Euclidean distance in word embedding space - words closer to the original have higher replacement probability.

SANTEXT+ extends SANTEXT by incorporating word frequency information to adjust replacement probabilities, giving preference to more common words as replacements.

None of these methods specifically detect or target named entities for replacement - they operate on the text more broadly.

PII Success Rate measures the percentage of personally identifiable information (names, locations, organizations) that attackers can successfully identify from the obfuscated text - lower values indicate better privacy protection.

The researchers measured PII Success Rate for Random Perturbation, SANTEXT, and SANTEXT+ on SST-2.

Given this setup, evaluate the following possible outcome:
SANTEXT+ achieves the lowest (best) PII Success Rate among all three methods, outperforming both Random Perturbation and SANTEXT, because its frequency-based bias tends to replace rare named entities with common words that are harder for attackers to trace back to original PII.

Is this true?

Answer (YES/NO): YES